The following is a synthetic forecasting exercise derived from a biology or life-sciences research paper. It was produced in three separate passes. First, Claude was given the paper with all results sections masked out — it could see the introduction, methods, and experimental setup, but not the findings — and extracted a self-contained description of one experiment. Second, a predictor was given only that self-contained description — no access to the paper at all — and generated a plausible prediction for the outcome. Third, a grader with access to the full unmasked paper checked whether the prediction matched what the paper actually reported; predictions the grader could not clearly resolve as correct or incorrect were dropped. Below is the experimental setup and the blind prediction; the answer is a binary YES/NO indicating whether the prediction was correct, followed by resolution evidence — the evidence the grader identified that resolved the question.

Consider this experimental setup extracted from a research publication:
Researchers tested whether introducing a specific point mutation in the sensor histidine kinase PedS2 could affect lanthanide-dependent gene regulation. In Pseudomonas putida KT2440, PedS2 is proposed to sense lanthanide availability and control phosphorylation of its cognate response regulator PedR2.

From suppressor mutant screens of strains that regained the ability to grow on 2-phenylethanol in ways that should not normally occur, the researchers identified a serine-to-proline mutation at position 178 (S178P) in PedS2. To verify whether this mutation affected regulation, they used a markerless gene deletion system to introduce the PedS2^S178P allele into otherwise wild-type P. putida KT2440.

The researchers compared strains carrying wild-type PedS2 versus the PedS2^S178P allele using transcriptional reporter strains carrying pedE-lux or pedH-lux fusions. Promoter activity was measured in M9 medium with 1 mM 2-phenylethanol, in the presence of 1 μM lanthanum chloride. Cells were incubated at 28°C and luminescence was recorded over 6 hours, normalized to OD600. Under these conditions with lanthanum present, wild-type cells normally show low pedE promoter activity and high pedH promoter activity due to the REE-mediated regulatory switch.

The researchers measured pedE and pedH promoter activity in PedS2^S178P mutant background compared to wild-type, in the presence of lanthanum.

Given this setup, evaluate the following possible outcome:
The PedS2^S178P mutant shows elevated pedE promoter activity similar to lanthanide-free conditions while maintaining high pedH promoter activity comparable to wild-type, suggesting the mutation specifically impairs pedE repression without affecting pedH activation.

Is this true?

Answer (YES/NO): NO